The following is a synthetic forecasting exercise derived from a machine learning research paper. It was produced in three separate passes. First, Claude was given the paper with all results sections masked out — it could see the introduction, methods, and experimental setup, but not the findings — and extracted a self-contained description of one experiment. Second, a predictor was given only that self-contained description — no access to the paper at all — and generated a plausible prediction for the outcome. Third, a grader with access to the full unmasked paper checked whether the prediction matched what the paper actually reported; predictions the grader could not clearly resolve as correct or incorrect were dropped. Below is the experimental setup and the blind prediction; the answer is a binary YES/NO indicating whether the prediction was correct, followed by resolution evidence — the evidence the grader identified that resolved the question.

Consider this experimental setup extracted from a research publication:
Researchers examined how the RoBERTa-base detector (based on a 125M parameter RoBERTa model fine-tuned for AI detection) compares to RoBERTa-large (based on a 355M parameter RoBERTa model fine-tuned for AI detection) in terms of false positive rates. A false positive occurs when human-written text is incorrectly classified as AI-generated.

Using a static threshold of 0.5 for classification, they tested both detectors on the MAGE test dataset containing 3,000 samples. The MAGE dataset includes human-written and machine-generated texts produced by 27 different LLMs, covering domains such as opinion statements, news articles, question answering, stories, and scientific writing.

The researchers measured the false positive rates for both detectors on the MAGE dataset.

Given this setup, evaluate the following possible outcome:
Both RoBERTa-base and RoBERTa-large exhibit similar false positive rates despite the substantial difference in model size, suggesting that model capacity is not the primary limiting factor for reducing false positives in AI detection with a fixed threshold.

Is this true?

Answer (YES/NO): NO